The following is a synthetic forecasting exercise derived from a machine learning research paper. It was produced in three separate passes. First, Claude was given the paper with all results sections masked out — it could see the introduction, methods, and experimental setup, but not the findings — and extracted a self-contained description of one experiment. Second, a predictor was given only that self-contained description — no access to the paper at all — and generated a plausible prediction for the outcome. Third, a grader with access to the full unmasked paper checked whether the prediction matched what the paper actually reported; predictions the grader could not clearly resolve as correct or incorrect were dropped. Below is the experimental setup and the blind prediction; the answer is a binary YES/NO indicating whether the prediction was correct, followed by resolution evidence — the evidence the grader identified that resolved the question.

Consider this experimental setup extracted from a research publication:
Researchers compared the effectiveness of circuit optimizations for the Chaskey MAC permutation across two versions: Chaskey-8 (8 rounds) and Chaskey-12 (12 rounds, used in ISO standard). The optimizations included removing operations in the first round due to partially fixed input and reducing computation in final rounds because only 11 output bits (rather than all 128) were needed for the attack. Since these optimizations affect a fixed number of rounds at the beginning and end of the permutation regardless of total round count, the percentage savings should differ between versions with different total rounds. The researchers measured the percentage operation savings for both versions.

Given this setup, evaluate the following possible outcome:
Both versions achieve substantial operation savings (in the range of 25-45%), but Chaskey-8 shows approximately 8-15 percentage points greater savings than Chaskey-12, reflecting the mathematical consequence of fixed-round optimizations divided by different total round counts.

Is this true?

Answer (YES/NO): NO